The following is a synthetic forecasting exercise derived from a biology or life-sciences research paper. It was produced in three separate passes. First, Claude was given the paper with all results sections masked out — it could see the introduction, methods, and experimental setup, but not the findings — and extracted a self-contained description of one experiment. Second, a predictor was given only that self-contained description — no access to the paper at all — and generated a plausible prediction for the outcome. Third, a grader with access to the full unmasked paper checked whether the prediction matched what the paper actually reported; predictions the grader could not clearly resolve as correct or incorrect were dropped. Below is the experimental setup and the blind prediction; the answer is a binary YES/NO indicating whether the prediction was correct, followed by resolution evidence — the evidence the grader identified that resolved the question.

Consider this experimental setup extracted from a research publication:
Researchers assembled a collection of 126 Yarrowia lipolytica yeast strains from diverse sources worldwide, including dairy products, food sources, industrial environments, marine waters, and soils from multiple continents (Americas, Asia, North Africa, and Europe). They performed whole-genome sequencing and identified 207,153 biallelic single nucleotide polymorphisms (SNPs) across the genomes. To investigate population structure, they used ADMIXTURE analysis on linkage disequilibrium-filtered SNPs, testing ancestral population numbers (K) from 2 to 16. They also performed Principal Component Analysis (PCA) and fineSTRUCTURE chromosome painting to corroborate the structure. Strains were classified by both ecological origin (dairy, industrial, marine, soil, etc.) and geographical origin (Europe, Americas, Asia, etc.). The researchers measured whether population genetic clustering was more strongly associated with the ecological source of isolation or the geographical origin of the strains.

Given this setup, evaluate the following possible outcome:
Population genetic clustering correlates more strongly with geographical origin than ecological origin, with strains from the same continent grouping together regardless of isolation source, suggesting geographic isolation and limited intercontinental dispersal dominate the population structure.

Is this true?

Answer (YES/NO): NO